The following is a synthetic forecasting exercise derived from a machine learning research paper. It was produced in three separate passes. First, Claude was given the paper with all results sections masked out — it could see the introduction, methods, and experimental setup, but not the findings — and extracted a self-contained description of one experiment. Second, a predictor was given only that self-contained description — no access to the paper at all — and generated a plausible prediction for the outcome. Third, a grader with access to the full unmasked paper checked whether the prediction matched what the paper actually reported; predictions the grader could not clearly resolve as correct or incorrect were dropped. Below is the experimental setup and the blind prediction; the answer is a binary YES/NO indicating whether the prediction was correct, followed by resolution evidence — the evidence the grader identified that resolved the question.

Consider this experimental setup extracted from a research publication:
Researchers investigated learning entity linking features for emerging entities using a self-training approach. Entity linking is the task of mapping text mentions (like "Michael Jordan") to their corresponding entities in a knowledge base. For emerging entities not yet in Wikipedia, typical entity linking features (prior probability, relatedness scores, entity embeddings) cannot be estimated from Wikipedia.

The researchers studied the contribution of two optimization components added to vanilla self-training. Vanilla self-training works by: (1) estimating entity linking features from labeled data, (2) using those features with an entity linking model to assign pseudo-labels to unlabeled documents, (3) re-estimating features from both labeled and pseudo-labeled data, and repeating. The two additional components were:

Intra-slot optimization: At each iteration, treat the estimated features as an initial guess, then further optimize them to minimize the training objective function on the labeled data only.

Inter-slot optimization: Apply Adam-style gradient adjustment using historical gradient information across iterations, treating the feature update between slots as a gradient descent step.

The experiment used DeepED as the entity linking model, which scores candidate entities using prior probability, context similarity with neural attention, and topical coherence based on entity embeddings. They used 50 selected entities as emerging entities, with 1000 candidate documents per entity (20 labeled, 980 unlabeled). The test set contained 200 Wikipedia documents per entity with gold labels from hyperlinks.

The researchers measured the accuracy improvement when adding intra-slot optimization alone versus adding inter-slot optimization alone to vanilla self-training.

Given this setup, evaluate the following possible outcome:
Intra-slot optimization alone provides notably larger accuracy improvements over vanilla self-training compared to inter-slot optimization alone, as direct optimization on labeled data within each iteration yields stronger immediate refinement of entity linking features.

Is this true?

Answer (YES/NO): YES